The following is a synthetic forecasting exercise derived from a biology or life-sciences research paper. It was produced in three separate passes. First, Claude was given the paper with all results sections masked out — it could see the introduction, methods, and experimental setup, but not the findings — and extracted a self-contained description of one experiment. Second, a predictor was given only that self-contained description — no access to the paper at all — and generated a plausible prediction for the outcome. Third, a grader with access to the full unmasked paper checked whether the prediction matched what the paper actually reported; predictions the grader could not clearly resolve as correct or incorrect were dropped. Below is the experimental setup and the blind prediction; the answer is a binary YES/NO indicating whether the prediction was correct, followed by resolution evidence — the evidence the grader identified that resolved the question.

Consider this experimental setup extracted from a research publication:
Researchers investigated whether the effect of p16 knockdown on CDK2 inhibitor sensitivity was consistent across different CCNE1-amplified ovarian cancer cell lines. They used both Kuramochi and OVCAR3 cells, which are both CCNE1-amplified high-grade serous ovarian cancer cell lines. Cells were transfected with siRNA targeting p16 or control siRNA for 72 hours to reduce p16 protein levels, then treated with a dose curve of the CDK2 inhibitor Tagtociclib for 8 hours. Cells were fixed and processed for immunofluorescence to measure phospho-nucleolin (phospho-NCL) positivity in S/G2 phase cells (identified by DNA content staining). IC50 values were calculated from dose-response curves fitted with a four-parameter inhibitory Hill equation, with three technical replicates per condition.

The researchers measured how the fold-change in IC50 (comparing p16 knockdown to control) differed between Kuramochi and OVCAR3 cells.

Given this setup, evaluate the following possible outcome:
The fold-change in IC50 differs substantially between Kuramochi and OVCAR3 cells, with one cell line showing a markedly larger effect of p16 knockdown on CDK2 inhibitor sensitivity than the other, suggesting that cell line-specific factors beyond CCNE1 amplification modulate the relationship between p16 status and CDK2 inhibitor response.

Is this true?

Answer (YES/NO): YES